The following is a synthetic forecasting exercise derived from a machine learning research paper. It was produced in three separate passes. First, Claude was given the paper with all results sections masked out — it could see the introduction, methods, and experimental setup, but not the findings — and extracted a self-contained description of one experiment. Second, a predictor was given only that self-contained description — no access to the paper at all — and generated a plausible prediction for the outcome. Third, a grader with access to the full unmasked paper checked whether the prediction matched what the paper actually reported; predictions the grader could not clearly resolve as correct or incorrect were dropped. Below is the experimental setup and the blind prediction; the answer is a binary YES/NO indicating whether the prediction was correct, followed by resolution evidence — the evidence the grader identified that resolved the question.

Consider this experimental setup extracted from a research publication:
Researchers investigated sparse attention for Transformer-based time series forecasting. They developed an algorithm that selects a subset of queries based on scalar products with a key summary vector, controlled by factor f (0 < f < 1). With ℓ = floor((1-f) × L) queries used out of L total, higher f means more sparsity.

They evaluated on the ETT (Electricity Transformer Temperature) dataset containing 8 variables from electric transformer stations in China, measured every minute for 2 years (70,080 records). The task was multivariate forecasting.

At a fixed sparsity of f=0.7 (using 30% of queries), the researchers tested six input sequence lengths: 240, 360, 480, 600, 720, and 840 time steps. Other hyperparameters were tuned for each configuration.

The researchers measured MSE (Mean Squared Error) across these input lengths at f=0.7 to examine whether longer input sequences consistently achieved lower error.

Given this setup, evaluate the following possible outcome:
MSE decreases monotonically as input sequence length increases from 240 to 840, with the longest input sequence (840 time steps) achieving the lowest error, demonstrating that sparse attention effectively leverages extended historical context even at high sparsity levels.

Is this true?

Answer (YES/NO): NO